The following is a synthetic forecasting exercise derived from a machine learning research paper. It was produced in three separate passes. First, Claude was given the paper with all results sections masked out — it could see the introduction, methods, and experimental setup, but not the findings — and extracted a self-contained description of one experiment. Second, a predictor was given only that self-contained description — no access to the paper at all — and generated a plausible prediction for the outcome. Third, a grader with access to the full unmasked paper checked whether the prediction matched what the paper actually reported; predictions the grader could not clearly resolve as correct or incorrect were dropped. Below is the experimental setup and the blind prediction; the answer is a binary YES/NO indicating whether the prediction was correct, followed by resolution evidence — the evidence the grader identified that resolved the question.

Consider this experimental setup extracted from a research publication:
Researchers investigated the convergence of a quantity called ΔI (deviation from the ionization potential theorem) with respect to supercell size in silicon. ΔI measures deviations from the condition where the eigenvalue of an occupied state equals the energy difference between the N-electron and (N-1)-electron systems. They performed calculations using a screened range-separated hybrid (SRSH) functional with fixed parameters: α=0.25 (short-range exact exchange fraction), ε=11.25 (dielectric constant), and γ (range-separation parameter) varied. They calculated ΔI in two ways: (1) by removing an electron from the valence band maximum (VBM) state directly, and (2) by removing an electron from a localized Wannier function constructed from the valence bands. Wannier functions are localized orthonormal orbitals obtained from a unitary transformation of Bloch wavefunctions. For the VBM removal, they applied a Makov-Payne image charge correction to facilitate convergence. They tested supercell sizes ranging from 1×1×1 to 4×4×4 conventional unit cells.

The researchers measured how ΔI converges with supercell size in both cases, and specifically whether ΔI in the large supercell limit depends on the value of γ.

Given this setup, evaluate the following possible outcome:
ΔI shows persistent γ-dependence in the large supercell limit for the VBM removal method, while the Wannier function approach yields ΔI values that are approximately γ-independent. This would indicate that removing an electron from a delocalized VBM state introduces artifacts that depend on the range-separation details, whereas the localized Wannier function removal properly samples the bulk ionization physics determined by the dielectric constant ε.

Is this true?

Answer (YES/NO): NO